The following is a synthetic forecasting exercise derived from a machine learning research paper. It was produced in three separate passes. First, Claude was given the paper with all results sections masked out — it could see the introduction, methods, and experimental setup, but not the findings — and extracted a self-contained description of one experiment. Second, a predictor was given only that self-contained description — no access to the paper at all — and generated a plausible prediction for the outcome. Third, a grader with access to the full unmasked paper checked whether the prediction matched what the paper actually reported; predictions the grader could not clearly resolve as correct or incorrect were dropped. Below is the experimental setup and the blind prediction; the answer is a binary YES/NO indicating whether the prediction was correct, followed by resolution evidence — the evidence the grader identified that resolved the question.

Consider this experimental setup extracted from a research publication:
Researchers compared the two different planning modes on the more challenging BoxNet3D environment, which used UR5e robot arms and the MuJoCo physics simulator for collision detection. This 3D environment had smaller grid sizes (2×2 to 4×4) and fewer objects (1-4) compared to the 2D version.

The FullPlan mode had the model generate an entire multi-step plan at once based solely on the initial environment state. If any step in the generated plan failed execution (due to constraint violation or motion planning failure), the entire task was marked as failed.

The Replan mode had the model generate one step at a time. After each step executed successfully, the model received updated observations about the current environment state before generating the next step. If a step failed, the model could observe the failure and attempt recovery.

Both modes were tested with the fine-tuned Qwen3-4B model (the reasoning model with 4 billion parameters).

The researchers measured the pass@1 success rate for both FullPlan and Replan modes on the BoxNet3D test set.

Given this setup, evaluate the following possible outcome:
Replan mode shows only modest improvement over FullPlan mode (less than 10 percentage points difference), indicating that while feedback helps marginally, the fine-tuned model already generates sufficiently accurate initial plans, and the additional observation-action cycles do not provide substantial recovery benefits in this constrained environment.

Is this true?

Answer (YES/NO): NO